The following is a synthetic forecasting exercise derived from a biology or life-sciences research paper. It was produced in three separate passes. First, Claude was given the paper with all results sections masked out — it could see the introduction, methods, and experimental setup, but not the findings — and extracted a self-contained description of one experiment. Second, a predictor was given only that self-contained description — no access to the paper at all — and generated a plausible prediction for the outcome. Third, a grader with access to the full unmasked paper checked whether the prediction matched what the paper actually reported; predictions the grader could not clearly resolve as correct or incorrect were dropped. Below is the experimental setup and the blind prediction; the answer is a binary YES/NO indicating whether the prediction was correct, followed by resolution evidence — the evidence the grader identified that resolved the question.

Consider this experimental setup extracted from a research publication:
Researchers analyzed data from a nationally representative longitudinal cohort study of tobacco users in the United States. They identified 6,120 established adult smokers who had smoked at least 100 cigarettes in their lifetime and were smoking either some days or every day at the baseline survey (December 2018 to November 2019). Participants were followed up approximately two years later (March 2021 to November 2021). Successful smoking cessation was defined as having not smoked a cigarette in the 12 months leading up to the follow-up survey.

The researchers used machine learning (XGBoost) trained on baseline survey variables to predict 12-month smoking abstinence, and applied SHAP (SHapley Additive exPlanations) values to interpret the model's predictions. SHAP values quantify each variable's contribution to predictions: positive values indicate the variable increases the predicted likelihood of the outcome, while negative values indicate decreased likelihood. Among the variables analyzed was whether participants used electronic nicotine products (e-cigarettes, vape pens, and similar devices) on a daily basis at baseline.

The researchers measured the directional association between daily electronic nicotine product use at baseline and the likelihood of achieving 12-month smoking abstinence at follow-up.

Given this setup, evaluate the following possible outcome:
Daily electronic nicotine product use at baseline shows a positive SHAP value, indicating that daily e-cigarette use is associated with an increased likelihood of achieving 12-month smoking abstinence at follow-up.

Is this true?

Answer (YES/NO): YES